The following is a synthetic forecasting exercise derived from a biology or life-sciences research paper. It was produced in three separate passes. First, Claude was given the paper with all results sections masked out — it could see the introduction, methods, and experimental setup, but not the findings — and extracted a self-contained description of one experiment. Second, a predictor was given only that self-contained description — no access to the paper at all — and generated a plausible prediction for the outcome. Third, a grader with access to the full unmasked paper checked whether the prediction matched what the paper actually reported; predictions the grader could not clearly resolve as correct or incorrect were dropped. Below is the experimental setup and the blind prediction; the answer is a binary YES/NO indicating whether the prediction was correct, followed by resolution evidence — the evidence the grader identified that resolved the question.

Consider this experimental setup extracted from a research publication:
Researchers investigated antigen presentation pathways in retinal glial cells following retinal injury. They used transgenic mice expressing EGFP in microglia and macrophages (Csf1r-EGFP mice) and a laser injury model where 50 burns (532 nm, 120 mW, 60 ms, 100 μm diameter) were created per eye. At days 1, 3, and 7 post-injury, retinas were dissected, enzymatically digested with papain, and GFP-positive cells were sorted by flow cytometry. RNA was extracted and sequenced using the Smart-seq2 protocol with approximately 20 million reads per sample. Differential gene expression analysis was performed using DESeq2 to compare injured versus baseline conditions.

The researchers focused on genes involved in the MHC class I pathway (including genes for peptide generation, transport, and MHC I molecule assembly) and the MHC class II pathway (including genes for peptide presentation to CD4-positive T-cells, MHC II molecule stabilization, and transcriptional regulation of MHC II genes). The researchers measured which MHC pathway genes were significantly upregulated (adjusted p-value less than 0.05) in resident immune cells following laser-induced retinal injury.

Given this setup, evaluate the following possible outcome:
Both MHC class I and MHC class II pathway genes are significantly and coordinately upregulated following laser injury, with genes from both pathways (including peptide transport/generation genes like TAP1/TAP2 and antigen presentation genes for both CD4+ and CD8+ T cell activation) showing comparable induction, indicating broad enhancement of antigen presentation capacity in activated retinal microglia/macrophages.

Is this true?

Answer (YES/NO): NO